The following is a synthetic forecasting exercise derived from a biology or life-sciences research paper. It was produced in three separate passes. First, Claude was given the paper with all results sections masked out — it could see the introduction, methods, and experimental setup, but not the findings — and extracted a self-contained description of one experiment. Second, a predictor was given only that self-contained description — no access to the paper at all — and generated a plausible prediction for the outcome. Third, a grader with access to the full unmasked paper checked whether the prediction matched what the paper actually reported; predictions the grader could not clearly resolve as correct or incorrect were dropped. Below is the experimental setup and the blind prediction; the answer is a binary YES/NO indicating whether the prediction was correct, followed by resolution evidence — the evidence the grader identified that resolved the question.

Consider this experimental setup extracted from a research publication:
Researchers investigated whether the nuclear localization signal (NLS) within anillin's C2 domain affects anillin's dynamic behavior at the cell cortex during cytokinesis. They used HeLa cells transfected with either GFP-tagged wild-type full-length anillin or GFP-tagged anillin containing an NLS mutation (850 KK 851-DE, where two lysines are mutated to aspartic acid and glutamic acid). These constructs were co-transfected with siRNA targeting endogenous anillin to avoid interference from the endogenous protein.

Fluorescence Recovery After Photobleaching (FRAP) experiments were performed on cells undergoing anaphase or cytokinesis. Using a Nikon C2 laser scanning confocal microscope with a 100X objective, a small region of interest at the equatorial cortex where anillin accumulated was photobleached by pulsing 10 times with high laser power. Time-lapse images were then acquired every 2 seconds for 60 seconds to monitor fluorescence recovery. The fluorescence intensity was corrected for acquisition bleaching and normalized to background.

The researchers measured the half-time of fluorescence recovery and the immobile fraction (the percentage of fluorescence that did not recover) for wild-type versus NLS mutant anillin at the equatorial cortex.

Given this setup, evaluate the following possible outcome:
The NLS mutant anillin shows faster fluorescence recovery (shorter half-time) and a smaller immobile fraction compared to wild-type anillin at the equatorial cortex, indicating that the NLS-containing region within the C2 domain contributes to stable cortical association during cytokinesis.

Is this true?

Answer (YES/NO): NO